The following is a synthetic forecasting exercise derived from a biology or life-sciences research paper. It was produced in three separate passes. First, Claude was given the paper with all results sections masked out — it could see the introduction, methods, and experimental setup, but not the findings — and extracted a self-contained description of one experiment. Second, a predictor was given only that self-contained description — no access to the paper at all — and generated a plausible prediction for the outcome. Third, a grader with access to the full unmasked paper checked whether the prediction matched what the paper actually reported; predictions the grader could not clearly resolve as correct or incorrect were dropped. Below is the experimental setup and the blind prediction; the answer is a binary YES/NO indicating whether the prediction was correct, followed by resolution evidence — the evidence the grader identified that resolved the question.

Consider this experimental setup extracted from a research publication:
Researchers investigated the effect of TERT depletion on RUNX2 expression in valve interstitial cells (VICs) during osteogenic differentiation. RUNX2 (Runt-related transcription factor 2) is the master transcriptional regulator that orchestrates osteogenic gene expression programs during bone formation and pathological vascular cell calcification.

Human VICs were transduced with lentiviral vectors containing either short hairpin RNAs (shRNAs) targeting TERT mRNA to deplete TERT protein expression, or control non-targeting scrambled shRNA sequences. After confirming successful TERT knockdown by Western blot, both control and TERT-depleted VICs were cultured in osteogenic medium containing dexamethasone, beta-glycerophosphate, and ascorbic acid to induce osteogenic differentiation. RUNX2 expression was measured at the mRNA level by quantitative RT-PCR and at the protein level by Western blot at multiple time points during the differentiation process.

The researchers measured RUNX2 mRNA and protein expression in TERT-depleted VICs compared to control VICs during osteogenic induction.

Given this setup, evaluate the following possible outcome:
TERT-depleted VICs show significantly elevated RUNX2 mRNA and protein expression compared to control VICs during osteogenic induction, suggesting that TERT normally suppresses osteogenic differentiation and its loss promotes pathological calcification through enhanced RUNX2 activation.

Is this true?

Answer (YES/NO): NO